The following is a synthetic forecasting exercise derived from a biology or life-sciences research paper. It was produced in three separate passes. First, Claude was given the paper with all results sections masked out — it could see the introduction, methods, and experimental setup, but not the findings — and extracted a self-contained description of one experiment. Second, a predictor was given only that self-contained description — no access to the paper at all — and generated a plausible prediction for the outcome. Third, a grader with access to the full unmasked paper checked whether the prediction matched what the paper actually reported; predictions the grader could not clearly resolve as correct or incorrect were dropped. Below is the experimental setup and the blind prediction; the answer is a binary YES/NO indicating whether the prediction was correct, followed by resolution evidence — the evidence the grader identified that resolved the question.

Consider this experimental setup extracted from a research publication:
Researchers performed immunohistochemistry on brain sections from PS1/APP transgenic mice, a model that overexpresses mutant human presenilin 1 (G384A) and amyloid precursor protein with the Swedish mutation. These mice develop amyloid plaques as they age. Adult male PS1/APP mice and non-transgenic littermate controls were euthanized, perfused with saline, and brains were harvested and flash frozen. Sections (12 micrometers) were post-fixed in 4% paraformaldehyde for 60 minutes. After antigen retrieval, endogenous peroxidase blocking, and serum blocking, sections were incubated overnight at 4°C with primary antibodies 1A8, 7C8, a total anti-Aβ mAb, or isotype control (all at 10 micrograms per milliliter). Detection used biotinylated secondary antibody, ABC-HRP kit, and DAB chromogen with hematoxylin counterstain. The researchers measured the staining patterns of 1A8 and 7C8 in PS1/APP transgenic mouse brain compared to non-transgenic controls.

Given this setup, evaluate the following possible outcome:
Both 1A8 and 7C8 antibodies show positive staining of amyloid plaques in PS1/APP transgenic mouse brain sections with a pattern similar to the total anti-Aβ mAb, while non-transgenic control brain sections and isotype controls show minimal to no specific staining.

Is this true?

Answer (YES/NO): YES